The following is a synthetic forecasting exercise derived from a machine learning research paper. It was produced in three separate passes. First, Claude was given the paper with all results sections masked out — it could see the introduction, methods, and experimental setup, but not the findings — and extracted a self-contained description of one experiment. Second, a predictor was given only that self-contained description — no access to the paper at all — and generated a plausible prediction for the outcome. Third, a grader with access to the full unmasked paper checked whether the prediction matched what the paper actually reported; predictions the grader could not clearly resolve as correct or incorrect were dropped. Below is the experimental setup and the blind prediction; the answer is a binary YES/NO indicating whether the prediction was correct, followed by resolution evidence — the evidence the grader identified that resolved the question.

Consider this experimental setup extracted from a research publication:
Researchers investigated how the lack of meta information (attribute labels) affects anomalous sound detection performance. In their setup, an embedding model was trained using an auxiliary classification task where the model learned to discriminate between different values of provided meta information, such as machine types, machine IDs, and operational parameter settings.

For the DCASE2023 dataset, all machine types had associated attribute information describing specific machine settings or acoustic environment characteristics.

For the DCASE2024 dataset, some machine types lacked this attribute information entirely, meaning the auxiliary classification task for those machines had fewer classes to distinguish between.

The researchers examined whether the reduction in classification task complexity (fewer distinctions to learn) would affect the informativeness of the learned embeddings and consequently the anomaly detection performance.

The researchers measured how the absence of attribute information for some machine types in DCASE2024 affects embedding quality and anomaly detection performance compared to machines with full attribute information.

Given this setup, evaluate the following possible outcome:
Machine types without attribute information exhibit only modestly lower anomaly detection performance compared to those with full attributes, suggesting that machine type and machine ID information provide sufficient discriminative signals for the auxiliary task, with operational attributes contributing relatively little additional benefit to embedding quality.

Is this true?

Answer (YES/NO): NO